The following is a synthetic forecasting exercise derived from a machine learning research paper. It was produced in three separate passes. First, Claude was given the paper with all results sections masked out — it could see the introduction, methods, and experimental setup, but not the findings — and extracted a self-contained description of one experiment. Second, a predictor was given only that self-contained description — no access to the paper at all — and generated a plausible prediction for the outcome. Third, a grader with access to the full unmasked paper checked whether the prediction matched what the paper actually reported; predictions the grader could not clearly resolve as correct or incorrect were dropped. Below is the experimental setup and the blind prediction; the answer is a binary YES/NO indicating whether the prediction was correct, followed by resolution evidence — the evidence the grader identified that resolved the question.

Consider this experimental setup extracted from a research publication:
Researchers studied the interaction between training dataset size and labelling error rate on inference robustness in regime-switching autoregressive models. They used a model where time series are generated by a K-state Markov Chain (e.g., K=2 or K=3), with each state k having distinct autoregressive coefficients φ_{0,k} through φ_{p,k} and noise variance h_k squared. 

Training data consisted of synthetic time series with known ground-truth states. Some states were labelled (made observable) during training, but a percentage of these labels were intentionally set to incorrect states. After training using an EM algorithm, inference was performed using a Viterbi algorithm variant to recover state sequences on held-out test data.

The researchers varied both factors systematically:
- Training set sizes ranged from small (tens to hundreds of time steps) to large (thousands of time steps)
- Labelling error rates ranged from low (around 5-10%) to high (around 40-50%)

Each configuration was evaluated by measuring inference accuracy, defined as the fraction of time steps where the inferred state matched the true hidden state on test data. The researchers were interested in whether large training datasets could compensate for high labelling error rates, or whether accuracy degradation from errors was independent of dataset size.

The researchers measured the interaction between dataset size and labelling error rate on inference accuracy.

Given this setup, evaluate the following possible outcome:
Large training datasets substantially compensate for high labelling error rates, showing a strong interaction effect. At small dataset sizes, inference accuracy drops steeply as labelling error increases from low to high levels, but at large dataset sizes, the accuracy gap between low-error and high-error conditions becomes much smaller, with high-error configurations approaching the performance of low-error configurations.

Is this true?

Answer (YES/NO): NO